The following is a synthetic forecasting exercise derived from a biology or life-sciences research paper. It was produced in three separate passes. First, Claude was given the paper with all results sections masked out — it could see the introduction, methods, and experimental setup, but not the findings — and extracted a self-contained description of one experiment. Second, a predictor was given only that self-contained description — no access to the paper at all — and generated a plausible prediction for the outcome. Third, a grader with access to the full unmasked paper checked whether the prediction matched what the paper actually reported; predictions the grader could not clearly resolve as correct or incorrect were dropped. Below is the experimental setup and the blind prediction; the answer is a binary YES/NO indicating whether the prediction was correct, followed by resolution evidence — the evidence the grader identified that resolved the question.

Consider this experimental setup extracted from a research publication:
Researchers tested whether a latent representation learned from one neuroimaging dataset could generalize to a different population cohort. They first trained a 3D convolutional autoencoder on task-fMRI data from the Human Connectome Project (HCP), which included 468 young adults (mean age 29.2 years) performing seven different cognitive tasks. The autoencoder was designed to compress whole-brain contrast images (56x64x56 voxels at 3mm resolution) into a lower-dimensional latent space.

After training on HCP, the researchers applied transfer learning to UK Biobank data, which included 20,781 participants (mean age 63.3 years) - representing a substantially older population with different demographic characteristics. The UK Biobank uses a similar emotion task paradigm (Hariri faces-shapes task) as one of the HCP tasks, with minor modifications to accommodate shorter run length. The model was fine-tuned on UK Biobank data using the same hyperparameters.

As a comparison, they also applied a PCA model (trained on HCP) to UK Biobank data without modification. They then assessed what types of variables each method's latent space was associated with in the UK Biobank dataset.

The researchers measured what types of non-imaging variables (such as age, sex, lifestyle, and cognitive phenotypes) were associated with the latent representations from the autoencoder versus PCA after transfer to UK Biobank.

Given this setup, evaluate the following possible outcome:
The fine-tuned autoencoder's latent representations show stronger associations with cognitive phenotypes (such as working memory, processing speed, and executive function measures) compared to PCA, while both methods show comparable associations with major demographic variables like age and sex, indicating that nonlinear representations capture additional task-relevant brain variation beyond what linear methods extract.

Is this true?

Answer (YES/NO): NO